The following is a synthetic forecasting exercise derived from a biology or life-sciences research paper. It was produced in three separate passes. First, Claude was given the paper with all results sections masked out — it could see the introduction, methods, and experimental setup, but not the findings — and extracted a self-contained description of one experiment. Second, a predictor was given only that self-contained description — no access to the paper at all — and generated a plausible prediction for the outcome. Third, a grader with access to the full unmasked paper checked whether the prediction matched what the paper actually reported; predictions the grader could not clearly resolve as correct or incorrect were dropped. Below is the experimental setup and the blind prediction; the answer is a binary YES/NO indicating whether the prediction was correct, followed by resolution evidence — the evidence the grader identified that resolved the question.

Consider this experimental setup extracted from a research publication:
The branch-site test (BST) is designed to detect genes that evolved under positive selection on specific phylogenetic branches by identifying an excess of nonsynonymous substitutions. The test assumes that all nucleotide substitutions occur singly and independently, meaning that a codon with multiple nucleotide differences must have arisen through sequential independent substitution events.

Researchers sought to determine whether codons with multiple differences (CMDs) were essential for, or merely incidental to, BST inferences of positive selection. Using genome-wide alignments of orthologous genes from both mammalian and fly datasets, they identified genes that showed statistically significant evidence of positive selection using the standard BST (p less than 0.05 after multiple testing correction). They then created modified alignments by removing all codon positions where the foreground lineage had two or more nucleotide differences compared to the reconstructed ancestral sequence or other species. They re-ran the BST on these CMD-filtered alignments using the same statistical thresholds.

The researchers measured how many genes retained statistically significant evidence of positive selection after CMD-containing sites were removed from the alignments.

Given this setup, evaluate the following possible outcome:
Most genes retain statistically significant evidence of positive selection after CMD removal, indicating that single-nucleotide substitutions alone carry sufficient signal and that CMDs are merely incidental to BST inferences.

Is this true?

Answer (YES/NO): NO